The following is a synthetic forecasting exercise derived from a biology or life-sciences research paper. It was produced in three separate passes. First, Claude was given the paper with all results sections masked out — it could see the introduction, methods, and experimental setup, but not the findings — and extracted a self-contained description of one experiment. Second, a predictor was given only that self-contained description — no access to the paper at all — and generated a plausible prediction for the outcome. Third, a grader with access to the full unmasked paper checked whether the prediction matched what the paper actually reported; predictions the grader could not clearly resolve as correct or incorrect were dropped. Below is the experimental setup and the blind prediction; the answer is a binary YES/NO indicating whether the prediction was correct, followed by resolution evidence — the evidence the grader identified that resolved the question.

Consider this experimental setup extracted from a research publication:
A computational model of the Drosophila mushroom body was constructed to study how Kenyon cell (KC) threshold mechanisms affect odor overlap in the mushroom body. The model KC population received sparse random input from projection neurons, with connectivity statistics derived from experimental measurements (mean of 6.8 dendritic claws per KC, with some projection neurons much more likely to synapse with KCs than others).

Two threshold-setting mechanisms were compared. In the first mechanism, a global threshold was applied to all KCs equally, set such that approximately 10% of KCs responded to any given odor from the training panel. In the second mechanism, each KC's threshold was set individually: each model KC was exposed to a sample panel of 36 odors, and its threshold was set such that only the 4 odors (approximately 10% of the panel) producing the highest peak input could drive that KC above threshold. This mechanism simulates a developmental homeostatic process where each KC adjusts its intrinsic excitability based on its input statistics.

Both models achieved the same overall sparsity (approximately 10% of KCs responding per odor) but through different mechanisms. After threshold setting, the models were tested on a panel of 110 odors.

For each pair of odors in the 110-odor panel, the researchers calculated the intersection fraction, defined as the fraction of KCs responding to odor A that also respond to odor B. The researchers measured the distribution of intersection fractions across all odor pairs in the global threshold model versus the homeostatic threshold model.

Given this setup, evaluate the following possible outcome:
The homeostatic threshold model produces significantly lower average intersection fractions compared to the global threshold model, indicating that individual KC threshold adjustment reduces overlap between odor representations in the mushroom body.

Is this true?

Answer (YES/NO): YES